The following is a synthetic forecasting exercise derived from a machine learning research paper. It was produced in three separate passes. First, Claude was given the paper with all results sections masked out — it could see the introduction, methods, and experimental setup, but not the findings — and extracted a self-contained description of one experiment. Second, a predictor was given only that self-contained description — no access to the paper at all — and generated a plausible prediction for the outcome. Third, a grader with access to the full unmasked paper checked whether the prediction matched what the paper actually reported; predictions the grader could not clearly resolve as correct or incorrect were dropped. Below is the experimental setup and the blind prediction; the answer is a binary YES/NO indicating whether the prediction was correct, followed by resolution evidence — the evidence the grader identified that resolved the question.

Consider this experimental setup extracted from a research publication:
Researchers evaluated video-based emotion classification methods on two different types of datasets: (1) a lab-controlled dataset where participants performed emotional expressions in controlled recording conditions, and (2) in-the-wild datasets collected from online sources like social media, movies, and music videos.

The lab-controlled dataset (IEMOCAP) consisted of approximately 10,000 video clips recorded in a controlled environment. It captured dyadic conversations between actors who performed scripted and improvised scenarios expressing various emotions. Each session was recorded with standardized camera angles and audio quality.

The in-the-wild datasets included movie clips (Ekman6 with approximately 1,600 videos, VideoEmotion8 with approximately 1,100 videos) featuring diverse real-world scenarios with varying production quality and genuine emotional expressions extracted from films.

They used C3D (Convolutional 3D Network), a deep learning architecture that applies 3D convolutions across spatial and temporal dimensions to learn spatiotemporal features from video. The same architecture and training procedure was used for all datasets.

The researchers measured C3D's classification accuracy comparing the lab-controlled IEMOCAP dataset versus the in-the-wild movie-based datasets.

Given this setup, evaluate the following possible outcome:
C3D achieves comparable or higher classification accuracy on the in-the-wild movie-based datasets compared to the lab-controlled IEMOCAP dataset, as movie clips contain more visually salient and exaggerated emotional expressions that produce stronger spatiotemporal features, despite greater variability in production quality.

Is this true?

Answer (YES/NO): NO